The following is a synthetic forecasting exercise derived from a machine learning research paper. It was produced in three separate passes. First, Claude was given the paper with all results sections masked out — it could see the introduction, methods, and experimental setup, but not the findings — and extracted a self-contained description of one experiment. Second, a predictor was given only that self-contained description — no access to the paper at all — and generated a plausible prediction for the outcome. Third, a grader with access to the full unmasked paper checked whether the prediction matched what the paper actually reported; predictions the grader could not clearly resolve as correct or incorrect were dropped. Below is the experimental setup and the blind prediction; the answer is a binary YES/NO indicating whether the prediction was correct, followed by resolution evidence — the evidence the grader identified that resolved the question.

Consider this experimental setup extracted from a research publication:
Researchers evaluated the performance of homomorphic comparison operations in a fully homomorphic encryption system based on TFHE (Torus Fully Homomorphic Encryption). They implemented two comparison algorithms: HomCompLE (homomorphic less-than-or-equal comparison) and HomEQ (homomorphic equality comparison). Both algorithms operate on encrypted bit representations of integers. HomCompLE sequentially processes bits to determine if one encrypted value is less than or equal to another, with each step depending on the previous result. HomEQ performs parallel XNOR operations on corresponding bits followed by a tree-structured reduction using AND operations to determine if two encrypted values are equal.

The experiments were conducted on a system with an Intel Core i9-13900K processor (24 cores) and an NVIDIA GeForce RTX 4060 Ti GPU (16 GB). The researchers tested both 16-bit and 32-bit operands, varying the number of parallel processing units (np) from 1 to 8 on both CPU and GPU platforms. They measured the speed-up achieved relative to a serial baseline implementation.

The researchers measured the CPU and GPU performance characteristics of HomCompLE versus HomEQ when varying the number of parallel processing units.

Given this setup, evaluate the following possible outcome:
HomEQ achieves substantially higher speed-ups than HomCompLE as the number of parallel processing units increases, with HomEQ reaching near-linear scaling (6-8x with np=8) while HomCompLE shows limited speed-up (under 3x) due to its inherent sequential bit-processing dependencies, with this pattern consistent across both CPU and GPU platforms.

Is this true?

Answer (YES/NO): NO